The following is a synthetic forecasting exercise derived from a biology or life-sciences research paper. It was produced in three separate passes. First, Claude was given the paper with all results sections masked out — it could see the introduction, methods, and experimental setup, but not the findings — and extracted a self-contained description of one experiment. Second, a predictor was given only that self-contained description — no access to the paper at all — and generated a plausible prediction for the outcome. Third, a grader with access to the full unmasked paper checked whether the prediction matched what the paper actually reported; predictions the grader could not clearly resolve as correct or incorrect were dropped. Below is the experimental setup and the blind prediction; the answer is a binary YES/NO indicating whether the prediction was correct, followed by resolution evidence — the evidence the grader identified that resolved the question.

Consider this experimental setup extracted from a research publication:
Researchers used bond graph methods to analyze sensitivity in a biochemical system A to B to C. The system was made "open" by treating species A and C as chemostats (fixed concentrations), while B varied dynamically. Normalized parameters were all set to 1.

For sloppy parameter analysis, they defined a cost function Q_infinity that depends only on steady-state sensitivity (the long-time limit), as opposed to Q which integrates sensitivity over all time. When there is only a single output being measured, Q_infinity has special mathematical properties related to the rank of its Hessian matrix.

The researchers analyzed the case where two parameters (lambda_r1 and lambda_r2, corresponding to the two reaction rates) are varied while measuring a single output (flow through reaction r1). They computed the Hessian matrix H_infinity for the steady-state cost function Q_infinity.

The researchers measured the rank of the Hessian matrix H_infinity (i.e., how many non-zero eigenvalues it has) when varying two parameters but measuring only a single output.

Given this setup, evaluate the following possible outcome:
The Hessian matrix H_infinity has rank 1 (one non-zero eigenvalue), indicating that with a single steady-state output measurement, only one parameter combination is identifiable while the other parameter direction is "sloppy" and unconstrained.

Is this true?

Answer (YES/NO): YES